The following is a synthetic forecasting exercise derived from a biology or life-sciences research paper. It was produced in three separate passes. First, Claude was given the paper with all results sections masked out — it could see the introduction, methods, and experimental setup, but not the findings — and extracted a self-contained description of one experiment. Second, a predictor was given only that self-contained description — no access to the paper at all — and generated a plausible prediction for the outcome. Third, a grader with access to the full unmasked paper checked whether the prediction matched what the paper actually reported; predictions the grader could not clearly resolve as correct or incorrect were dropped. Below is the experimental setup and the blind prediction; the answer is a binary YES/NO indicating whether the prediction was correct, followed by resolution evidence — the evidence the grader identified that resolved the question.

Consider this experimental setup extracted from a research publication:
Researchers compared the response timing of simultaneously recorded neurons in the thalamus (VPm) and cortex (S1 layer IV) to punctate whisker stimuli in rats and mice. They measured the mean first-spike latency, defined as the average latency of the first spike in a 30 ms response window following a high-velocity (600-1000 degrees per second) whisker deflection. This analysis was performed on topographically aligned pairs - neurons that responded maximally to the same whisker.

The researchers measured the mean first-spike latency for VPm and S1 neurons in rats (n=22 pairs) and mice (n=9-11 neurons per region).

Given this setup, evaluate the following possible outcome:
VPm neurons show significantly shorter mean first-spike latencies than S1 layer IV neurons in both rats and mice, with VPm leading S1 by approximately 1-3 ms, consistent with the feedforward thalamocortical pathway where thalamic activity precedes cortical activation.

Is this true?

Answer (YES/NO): YES